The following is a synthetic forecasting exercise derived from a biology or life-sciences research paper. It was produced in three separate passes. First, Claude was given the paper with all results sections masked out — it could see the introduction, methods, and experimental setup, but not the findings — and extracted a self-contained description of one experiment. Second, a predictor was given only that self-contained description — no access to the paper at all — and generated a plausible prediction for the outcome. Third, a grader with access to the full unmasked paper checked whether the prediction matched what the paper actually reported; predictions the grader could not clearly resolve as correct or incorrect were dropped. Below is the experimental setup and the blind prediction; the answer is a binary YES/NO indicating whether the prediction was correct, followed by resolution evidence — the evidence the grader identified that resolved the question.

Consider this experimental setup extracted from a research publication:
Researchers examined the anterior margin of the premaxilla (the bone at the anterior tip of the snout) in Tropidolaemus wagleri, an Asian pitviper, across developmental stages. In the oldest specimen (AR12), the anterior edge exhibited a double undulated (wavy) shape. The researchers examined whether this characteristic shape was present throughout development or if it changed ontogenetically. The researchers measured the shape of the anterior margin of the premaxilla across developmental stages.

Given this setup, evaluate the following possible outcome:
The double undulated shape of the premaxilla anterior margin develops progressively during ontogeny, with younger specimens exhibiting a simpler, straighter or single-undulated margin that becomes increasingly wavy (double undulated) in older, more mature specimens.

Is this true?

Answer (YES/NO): YES